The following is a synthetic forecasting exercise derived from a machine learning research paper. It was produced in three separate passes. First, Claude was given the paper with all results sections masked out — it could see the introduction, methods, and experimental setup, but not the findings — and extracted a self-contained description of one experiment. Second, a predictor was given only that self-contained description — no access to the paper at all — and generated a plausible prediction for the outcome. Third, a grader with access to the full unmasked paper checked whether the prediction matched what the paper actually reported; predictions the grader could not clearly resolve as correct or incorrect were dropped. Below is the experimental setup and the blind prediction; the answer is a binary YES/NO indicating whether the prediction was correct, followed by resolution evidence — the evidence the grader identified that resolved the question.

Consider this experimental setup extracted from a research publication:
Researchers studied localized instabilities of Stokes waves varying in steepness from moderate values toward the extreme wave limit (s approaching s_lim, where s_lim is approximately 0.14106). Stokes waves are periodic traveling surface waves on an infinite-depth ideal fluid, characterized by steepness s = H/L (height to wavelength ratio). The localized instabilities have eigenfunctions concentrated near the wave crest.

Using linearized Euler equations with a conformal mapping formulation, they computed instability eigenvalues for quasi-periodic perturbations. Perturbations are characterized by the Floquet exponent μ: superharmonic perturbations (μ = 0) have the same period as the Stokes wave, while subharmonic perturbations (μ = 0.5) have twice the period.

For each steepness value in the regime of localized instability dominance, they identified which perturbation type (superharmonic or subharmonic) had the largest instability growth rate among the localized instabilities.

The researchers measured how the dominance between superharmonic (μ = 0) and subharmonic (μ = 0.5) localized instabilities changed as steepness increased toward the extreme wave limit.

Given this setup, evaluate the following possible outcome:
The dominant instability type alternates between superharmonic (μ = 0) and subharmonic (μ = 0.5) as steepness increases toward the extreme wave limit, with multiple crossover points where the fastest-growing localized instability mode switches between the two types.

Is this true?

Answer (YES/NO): YES